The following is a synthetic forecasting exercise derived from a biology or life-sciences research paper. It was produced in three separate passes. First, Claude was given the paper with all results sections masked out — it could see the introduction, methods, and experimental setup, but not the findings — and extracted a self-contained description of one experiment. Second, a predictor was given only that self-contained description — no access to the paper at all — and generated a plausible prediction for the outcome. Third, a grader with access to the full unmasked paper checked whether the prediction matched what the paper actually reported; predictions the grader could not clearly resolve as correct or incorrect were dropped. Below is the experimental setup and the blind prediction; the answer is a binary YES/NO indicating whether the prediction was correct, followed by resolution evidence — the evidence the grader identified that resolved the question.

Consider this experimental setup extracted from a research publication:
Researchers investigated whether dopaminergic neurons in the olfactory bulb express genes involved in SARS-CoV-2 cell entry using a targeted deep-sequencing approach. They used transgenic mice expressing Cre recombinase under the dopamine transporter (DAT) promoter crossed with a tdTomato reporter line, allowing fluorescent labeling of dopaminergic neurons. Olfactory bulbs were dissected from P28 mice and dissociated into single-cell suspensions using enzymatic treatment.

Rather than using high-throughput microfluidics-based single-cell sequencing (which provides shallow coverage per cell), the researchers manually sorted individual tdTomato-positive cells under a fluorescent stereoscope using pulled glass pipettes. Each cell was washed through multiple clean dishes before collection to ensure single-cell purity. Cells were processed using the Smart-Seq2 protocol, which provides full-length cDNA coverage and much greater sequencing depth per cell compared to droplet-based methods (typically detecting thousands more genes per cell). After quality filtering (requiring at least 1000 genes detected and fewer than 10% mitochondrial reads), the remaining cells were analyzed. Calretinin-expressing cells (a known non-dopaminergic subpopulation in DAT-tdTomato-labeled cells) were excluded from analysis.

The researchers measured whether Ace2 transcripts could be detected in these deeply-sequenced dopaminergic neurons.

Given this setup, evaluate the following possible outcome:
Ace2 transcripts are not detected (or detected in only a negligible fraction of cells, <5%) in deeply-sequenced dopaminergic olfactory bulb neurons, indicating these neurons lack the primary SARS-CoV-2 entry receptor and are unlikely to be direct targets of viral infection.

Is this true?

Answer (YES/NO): YES